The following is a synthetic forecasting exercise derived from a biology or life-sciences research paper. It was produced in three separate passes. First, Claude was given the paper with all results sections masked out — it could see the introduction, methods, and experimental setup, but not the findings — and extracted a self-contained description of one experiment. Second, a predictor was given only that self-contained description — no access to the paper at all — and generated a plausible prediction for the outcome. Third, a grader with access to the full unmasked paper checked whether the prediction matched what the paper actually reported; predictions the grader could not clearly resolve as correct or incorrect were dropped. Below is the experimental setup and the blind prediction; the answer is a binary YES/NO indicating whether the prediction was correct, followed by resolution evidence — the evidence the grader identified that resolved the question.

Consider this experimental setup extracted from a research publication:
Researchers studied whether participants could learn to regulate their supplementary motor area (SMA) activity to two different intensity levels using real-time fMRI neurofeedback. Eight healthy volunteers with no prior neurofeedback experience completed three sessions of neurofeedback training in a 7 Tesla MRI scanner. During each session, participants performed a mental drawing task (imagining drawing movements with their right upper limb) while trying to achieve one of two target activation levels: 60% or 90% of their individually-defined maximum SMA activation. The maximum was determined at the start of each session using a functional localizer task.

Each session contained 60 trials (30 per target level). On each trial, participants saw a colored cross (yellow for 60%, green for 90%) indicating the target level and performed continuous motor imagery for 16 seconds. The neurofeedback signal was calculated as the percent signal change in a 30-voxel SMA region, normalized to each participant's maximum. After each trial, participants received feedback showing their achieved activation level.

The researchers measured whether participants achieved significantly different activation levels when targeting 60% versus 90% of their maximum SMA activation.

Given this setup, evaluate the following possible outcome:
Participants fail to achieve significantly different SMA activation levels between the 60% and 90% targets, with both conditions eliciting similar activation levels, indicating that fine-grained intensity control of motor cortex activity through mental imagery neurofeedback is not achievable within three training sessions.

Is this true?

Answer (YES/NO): NO